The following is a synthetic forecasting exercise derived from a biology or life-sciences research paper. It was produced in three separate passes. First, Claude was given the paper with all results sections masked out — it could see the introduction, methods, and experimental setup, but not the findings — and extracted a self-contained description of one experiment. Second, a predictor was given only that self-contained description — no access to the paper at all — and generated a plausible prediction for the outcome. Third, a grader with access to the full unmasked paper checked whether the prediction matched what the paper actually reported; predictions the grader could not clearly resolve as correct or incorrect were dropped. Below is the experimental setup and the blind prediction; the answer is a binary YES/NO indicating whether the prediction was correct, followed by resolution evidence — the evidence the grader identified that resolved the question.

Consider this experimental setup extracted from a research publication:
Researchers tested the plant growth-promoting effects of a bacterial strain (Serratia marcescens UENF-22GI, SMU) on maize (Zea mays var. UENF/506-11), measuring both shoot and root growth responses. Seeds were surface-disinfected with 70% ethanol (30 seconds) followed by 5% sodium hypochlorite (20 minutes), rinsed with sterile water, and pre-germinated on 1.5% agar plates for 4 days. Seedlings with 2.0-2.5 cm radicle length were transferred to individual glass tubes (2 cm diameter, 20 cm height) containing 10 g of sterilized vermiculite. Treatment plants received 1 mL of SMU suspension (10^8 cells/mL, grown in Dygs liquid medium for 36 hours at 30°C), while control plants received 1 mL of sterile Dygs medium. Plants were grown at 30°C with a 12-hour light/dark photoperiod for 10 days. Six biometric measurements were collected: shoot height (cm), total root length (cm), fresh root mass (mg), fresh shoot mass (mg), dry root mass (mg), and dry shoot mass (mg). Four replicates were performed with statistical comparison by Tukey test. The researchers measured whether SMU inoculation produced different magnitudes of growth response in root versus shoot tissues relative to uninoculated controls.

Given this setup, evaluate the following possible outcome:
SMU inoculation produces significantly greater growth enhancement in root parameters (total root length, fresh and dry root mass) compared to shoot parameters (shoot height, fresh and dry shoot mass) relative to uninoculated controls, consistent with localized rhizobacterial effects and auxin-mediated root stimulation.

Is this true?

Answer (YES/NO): NO